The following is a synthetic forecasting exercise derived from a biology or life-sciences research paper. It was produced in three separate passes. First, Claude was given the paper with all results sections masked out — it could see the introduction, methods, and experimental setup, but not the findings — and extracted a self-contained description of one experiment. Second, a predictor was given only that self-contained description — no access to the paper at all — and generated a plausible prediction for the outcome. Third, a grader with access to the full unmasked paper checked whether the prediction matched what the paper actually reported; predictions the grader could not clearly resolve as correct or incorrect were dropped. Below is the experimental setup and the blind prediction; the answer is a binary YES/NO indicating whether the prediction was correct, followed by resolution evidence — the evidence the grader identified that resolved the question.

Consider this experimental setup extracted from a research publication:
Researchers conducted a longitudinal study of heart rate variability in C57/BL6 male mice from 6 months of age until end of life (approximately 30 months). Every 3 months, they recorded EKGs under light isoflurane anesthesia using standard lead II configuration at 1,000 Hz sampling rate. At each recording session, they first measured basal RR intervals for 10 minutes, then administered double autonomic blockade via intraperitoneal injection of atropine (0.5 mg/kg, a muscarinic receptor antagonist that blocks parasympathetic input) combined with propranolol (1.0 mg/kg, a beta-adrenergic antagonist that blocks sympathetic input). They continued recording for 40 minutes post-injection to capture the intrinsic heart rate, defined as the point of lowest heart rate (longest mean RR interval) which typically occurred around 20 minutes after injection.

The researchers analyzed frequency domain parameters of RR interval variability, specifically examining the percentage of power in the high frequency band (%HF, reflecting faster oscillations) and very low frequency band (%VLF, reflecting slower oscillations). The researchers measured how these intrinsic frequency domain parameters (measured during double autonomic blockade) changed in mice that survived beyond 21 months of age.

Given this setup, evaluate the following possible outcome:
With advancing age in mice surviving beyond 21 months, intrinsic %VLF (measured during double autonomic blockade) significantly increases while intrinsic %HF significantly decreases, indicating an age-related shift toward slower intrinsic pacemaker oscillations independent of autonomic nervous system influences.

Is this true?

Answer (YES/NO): YES